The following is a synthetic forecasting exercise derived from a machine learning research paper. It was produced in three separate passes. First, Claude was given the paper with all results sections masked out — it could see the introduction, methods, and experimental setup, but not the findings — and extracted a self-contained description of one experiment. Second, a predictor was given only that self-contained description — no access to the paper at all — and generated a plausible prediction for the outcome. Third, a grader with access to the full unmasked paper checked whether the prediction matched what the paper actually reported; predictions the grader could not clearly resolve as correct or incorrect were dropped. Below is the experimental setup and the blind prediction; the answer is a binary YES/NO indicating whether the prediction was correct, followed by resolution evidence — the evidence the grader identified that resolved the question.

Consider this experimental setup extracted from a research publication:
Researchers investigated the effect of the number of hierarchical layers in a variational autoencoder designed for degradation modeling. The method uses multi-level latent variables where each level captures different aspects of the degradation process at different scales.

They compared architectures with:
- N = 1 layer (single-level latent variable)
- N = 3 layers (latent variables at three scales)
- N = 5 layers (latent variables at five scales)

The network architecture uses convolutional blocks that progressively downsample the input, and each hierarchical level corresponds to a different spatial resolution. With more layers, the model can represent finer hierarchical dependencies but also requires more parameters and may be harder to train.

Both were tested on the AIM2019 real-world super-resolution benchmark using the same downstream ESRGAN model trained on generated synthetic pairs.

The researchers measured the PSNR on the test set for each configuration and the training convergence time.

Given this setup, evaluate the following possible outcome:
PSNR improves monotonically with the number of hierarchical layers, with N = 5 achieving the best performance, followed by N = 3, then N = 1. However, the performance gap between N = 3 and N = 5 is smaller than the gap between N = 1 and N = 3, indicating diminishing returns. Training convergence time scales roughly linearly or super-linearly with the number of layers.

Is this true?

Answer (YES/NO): NO